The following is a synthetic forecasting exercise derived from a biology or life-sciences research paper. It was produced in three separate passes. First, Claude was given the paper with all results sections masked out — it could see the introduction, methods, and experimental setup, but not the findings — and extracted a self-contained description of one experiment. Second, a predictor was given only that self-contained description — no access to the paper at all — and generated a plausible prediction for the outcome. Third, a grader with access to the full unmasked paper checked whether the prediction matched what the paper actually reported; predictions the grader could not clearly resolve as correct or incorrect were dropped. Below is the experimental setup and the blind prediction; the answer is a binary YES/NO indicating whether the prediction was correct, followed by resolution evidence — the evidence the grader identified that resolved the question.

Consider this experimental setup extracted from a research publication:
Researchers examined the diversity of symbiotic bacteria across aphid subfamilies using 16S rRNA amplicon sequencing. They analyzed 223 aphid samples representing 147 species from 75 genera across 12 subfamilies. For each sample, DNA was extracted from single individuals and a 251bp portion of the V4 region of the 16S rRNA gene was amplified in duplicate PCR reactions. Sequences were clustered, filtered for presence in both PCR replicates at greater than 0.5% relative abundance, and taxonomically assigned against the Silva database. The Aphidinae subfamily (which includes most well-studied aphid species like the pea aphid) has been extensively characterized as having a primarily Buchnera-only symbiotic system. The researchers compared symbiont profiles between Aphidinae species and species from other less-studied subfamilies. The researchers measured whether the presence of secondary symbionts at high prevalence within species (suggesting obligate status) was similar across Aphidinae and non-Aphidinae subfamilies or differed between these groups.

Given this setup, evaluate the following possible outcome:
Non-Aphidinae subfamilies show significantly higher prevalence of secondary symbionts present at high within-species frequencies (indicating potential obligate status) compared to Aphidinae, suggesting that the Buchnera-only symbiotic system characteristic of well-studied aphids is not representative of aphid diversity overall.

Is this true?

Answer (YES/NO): YES